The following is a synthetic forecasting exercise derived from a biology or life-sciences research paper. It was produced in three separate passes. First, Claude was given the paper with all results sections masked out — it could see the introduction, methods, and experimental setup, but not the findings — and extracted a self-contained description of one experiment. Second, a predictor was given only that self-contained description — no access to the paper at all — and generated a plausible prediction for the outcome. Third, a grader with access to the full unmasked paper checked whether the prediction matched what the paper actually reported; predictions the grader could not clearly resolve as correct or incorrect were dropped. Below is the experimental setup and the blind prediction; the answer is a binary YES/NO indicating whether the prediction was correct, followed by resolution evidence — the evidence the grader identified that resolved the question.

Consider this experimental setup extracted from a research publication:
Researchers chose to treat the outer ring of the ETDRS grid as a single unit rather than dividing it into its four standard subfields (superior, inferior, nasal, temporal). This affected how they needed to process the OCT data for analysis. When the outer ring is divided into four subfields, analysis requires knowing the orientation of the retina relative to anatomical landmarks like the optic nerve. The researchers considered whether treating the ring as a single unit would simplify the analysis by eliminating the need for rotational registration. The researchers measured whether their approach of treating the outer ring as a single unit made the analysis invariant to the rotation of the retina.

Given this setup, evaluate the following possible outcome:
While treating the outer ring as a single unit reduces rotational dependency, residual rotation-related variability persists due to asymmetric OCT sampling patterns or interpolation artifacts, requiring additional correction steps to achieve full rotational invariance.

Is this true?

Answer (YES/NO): NO